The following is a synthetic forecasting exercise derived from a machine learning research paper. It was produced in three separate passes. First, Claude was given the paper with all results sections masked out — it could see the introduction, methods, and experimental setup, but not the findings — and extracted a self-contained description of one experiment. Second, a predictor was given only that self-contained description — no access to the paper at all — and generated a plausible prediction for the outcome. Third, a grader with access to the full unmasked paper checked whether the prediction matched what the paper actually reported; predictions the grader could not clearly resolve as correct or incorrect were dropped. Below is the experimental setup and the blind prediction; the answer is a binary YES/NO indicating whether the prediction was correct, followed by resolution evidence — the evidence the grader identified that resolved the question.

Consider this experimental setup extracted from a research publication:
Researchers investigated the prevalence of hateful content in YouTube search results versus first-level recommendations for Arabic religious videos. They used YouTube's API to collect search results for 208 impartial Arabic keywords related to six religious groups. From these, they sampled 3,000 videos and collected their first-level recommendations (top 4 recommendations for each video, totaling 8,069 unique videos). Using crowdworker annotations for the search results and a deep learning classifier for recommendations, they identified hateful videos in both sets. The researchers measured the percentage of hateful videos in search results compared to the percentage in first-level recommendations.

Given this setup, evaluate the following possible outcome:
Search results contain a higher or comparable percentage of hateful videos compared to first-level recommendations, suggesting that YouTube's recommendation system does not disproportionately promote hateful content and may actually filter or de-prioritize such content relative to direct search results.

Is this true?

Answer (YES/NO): YES